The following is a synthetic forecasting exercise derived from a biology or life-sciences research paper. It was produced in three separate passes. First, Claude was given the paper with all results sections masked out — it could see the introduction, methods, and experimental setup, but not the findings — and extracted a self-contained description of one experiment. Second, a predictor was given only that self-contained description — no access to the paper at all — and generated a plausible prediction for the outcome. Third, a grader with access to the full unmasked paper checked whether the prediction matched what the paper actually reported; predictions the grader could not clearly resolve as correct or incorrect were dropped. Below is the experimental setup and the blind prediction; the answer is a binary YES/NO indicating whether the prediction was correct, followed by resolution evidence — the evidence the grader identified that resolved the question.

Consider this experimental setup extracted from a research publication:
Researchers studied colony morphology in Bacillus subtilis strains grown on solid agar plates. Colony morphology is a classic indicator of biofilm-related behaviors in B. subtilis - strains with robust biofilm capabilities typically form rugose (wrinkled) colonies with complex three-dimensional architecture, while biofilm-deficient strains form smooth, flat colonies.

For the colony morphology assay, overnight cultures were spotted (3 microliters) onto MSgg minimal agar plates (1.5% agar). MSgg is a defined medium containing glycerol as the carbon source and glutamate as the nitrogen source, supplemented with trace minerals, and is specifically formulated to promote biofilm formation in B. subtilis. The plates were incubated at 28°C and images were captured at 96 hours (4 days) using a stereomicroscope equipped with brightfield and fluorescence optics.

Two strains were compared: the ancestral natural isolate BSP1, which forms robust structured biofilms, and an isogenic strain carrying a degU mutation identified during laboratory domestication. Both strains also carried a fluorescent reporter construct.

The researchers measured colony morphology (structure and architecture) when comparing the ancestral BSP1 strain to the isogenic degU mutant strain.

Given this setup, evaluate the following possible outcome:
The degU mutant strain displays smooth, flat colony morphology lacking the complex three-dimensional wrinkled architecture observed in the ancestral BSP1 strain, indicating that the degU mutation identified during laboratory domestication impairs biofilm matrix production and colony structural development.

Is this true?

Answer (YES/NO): NO